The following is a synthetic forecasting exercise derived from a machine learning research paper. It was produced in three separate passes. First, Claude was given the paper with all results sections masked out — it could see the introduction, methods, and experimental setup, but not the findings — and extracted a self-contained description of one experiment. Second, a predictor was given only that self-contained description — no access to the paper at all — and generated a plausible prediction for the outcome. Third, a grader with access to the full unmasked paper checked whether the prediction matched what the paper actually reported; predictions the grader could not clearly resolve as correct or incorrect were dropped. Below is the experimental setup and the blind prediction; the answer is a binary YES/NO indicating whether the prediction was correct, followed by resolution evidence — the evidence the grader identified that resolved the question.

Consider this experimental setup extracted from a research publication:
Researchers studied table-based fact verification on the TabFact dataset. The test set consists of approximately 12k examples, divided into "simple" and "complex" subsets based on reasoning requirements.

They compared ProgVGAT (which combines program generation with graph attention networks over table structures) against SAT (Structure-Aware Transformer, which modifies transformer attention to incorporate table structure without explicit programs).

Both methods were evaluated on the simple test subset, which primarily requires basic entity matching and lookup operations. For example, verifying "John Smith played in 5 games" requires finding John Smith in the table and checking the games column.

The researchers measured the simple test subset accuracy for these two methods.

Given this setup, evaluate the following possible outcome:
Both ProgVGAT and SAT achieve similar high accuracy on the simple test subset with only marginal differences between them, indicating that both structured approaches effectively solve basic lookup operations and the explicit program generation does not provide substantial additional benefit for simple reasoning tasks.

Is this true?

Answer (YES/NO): NO